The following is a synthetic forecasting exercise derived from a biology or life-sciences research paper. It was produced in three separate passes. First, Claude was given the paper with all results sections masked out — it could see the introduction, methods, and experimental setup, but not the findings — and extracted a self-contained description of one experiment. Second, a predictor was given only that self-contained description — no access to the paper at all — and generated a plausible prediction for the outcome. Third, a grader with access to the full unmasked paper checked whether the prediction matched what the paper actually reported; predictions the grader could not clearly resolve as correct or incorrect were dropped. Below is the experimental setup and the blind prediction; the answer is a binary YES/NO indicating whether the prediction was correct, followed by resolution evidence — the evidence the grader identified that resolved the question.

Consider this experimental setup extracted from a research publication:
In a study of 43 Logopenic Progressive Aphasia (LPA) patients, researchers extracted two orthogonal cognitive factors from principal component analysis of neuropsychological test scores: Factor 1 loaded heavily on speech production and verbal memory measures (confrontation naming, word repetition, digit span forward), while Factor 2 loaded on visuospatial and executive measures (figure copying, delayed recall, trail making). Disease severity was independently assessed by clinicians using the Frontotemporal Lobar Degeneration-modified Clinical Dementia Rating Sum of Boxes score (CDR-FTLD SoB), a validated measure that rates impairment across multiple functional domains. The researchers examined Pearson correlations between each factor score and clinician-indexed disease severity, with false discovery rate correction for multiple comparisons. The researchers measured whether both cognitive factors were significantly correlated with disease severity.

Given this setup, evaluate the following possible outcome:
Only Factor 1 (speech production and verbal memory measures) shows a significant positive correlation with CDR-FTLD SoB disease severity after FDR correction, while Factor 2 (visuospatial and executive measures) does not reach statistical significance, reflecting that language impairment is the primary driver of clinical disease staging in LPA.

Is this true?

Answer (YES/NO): NO